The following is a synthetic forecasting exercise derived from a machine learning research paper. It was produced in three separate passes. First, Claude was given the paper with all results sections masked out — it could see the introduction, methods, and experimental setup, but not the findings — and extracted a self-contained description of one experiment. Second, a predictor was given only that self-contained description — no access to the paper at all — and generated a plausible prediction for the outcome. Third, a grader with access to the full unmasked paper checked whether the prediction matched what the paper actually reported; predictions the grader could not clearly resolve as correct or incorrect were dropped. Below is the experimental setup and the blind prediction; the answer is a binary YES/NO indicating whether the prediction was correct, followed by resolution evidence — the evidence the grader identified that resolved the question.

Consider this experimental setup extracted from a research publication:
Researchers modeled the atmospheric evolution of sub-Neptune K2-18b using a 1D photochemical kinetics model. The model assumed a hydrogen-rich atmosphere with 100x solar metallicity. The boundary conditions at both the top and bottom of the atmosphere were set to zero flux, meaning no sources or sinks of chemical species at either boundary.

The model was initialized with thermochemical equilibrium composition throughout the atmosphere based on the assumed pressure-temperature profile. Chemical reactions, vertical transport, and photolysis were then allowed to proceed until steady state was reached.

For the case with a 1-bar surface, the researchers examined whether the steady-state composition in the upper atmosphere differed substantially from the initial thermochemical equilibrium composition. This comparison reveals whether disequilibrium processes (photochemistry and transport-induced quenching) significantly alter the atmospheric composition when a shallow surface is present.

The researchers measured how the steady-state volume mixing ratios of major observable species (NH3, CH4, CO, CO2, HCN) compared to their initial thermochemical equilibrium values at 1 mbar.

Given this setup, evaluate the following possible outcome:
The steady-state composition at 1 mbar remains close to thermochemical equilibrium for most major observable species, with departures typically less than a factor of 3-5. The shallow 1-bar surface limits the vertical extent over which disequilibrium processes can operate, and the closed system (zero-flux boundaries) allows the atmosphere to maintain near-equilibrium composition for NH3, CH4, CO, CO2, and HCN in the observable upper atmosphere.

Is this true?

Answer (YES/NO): NO